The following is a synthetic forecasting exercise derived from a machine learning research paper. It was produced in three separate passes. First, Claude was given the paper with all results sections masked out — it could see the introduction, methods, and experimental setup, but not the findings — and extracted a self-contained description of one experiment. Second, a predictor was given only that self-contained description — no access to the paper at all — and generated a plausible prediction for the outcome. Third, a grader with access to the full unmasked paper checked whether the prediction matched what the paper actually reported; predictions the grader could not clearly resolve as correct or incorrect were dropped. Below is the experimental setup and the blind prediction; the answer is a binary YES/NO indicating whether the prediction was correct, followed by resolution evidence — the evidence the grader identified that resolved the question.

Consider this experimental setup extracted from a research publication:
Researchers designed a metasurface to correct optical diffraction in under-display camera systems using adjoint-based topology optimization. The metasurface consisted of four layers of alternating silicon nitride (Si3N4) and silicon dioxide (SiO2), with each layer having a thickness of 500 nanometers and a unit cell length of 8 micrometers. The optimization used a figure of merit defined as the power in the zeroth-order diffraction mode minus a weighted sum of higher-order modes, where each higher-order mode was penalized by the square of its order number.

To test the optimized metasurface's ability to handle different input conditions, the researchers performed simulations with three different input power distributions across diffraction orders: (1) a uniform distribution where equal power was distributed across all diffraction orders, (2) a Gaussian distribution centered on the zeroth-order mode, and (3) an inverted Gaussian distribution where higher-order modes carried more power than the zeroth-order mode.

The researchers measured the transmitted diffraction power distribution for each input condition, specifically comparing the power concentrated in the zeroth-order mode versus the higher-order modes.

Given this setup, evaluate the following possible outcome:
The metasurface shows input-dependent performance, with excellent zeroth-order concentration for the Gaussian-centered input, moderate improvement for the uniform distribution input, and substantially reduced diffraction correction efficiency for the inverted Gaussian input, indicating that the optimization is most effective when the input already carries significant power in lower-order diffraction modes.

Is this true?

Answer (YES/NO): NO